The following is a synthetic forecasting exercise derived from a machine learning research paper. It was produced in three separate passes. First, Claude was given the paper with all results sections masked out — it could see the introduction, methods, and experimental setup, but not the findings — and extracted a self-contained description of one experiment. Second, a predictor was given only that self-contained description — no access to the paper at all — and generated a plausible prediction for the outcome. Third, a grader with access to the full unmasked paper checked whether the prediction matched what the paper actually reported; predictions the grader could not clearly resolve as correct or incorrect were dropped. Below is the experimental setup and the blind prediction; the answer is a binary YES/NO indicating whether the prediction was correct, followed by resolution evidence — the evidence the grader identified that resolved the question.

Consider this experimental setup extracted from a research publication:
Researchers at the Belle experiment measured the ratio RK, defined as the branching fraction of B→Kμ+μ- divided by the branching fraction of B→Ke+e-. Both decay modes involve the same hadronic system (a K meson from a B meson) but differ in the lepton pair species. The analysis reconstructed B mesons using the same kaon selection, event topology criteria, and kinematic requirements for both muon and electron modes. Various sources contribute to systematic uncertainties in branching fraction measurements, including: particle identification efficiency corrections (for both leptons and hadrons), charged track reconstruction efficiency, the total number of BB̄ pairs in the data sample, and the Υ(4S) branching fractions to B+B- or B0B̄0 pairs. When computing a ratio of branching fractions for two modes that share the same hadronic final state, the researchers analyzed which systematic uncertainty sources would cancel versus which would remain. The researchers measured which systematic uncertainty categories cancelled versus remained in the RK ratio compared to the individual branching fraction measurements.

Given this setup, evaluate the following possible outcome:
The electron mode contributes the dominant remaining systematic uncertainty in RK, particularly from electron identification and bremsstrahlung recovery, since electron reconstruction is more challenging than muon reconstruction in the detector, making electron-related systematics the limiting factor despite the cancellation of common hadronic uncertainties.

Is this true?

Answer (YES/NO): NO